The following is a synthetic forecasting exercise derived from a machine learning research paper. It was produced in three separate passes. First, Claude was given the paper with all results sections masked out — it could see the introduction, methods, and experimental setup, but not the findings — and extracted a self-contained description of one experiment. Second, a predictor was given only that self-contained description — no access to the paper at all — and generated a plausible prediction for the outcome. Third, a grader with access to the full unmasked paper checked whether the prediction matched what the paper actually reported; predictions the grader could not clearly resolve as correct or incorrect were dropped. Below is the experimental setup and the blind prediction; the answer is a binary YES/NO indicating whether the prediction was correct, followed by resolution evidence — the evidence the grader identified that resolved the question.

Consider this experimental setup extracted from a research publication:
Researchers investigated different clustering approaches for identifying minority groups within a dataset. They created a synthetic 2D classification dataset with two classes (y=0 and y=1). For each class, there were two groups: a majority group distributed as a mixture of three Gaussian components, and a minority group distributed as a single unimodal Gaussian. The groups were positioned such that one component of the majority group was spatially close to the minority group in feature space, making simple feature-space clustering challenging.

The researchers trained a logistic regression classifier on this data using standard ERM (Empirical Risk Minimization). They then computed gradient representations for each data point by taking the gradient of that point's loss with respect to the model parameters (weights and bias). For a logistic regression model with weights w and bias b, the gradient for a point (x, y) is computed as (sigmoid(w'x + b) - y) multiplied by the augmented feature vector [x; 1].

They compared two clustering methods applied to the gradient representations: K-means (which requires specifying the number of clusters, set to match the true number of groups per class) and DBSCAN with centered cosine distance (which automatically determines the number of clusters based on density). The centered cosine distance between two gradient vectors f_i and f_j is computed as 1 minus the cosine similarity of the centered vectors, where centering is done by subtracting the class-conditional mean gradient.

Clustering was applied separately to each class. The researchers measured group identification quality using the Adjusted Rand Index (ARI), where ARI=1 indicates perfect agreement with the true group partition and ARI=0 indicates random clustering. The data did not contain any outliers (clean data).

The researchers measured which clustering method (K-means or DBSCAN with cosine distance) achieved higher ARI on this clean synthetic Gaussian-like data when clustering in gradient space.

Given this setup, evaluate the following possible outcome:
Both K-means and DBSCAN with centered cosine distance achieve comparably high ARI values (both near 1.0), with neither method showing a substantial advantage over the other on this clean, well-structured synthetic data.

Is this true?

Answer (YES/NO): NO